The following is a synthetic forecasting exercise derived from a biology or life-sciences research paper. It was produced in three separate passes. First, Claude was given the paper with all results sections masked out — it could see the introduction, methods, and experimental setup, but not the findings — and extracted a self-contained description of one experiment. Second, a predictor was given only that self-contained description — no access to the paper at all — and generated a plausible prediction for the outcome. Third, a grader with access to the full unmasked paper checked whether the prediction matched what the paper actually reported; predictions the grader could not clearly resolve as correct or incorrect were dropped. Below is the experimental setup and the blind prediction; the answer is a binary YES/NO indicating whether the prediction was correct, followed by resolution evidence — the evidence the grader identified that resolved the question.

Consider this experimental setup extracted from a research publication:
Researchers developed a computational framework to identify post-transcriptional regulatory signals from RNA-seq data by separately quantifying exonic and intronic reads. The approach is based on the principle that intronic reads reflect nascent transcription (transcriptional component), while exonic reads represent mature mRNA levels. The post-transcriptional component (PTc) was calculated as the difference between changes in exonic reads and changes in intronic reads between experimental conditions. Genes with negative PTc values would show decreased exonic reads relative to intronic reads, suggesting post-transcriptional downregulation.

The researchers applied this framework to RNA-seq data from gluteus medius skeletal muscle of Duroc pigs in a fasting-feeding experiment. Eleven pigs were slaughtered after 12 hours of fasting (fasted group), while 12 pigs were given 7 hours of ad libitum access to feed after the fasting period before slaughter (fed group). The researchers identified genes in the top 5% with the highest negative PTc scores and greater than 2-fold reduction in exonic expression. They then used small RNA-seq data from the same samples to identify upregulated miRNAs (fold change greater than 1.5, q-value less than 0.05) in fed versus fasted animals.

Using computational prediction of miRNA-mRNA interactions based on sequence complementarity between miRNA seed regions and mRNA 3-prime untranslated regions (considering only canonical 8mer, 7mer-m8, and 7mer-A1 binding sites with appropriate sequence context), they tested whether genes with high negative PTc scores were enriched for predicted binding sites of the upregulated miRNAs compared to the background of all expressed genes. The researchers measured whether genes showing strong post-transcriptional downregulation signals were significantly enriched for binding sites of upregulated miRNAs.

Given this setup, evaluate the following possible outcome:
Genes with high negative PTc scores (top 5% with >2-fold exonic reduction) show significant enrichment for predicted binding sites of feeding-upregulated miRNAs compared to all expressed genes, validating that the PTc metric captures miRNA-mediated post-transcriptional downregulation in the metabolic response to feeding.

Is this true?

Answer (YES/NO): YES